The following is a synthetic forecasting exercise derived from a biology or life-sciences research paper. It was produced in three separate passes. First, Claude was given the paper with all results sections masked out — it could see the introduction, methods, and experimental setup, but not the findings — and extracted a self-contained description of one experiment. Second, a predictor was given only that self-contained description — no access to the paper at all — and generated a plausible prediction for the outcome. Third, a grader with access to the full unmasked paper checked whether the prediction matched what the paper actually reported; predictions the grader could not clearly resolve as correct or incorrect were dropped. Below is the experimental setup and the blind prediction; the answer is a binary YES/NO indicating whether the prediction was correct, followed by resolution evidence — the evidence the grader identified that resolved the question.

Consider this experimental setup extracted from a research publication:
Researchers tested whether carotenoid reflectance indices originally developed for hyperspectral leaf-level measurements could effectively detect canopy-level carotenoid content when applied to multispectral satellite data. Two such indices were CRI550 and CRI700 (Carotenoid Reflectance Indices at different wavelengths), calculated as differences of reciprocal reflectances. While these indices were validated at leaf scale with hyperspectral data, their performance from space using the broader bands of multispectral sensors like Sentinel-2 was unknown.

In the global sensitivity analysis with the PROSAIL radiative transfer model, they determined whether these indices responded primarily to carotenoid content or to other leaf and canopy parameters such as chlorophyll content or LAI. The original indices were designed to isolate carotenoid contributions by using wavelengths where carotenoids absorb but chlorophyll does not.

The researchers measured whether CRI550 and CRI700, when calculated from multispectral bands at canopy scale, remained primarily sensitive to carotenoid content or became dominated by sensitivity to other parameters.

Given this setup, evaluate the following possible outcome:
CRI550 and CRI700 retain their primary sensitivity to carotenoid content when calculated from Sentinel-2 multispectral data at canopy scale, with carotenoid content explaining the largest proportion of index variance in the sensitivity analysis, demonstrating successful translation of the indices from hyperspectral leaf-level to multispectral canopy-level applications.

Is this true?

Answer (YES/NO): NO